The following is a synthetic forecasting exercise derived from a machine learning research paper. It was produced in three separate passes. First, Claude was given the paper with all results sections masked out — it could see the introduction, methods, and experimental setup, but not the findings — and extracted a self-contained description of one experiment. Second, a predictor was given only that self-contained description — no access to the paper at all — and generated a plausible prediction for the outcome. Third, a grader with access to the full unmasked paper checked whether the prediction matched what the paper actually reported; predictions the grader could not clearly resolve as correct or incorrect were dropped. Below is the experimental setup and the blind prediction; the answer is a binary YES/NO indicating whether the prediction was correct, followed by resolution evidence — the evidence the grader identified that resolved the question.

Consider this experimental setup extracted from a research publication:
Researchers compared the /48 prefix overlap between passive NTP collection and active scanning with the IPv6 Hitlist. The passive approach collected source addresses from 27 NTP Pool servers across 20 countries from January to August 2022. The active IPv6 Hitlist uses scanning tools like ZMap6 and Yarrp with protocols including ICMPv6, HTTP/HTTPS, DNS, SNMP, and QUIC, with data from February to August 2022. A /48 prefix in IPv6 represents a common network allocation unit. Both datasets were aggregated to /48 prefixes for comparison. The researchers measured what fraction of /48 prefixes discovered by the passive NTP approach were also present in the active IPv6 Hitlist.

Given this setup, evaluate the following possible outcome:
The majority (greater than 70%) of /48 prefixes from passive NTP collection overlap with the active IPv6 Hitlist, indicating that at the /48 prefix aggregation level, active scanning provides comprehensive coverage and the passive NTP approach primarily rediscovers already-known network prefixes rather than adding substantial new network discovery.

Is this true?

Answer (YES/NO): NO